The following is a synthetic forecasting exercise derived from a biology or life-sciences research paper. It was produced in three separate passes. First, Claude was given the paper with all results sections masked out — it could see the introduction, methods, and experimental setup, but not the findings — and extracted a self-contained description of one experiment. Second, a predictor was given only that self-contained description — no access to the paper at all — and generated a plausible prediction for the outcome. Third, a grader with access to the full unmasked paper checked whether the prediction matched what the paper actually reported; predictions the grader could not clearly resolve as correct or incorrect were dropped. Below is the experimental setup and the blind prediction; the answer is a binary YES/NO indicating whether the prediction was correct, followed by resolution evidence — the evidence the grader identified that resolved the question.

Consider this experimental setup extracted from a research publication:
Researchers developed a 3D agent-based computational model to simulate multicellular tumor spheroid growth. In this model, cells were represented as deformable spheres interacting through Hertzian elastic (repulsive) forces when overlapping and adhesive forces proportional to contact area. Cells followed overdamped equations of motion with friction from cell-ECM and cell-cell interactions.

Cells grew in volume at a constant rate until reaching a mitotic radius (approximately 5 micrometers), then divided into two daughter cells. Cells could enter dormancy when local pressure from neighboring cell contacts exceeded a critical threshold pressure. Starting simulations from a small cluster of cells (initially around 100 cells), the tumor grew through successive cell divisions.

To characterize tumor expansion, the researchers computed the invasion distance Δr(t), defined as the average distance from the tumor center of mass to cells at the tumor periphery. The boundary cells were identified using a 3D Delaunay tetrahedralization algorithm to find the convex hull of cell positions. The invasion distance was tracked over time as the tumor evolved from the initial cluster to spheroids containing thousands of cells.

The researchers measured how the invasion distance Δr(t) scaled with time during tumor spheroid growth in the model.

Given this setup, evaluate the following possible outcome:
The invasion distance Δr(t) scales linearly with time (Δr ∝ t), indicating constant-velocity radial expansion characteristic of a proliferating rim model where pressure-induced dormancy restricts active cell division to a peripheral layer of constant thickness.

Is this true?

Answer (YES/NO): NO